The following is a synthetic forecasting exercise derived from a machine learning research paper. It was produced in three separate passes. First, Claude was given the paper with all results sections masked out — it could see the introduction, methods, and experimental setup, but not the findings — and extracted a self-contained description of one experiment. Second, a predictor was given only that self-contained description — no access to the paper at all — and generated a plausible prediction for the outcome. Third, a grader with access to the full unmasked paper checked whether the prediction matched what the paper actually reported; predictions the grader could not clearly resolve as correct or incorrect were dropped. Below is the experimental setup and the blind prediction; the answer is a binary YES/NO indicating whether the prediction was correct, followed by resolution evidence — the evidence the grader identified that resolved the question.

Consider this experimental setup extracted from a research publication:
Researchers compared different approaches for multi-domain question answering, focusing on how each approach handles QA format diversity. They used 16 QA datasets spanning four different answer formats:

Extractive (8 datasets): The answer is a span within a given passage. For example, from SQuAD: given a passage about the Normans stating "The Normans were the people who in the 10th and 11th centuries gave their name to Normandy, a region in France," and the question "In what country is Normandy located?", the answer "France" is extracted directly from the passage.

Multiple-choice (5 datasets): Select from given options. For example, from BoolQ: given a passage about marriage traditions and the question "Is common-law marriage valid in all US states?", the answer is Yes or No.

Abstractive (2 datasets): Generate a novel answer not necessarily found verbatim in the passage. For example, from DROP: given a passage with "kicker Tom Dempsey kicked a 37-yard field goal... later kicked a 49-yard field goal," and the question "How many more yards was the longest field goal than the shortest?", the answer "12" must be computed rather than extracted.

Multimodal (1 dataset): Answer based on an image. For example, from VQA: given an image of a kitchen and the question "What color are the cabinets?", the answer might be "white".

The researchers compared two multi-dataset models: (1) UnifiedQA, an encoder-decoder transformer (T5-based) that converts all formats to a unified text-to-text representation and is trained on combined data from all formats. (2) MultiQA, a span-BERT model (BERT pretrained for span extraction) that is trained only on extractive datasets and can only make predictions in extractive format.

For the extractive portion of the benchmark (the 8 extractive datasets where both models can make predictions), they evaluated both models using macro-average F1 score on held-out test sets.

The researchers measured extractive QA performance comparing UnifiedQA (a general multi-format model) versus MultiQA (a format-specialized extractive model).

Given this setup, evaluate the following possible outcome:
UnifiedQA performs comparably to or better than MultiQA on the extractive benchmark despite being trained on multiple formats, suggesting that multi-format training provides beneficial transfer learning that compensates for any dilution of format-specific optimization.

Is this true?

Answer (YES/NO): NO